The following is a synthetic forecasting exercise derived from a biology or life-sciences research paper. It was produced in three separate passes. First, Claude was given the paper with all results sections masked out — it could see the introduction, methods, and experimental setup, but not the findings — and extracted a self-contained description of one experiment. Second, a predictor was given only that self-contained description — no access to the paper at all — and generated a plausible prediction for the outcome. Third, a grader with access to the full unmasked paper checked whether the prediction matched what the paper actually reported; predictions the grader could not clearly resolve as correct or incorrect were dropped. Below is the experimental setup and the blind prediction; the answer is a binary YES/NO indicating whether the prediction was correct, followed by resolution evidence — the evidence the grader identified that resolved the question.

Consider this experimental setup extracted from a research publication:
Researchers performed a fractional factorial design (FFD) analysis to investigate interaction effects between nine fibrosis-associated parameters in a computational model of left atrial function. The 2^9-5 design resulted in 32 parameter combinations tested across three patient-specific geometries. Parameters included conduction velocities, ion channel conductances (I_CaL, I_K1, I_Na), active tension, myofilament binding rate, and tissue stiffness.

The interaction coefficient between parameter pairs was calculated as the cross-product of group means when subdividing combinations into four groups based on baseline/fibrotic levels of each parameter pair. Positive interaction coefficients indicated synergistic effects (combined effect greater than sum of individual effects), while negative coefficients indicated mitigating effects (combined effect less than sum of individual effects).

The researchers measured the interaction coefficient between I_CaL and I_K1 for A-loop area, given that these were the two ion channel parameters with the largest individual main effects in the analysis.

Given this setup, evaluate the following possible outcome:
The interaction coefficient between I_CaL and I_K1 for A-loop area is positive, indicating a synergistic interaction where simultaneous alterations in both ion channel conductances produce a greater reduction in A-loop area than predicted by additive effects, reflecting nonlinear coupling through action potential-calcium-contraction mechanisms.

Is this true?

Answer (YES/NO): NO